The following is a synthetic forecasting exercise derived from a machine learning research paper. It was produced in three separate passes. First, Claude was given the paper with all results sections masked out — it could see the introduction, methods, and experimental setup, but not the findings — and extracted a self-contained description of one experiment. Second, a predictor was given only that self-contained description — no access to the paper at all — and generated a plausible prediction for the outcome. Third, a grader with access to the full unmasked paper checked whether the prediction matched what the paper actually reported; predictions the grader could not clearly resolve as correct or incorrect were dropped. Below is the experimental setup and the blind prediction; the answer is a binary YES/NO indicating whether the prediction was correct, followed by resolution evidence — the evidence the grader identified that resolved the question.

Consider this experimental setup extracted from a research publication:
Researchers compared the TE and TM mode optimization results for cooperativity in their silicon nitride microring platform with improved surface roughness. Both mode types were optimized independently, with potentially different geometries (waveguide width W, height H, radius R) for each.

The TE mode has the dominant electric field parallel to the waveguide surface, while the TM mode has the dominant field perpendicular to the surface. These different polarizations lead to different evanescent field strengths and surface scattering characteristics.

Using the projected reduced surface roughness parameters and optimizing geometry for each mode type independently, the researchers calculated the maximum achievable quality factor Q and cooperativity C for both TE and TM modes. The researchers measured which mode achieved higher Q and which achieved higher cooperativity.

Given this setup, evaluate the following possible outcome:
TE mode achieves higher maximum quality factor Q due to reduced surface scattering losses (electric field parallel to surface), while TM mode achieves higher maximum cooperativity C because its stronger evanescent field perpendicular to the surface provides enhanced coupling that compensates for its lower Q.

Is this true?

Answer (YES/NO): YES